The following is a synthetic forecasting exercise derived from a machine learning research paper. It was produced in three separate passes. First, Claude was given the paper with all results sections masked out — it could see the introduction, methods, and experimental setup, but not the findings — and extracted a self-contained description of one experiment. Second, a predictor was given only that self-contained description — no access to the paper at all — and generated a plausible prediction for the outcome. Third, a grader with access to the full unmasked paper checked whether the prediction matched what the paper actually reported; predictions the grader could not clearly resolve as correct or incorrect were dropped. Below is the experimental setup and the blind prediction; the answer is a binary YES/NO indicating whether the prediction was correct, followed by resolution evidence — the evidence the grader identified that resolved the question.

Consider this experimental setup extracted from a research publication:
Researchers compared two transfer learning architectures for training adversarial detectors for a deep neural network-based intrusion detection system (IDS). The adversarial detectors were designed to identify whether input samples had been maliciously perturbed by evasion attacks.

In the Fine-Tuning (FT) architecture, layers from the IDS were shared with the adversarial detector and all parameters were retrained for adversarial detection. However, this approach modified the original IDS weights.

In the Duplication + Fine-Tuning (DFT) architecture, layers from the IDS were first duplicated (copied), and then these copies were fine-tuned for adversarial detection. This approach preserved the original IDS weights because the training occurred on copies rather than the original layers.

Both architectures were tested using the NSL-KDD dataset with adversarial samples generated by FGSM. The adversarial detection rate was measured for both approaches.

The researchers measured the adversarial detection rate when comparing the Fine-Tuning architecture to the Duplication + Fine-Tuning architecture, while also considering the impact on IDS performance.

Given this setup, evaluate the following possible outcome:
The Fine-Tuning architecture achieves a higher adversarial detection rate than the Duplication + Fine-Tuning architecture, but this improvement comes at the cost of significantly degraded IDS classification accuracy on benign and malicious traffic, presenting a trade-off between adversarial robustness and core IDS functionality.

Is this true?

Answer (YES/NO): NO